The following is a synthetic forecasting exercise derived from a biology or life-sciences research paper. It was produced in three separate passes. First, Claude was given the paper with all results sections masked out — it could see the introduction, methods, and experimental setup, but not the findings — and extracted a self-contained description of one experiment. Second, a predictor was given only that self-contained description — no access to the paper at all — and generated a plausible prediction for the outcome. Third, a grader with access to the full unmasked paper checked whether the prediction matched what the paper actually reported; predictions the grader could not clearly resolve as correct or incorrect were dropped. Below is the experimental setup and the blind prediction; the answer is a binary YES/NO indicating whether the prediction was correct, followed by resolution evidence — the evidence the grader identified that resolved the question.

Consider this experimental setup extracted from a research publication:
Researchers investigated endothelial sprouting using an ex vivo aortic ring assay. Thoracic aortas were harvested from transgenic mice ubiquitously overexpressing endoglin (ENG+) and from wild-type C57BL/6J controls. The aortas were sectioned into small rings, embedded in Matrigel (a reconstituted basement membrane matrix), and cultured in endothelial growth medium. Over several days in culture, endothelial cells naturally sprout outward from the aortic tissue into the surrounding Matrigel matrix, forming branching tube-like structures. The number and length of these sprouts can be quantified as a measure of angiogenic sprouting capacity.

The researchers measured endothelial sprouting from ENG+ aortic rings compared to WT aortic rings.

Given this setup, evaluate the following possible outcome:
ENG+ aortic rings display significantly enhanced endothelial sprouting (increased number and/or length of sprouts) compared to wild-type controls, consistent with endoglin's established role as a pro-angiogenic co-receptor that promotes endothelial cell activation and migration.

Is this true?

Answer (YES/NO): NO